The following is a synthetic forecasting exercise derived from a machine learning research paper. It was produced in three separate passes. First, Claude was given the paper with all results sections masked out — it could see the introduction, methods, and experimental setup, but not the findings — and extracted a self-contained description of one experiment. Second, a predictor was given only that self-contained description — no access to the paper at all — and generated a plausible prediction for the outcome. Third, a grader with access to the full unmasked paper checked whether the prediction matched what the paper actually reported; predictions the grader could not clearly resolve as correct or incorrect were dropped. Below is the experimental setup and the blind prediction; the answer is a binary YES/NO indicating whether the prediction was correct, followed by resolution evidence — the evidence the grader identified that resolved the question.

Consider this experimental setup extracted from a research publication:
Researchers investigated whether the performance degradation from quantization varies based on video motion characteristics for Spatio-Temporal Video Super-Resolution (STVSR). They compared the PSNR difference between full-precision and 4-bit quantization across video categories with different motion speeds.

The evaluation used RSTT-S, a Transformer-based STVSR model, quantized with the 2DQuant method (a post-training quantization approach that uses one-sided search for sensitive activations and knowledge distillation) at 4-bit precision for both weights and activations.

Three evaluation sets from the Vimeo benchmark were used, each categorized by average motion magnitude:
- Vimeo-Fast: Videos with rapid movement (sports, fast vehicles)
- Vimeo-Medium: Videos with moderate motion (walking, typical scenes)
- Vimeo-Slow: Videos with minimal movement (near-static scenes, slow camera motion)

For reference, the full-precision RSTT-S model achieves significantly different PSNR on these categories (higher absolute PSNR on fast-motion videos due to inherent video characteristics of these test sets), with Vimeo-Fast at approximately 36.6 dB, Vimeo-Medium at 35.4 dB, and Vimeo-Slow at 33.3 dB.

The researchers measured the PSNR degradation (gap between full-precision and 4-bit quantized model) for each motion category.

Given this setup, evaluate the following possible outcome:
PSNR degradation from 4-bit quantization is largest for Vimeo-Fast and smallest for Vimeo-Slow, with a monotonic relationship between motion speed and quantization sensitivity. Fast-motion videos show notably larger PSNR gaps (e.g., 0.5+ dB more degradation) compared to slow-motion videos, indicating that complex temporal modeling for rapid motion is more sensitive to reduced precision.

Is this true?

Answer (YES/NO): YES